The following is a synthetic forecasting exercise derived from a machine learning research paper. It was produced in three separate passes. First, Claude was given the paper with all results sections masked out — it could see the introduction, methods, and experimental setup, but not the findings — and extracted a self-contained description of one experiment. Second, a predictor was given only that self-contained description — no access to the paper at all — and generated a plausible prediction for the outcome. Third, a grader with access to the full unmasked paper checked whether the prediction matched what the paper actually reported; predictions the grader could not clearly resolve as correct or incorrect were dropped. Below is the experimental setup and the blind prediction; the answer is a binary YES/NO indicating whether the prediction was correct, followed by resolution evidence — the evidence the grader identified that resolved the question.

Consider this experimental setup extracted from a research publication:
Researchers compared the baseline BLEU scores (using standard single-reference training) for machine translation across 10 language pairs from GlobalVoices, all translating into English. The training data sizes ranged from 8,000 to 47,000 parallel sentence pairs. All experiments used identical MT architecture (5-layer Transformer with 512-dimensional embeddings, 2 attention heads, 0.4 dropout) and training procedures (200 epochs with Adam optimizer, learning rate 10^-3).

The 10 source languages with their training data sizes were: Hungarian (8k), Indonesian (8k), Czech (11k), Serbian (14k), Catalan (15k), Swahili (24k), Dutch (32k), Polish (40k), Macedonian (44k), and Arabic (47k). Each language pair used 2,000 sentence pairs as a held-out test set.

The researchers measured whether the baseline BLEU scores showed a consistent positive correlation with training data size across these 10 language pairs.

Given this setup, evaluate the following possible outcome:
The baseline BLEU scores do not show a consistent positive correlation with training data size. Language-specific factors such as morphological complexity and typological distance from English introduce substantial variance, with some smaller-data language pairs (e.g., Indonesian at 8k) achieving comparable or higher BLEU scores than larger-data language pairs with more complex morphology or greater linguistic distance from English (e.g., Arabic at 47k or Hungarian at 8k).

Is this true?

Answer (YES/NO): NO